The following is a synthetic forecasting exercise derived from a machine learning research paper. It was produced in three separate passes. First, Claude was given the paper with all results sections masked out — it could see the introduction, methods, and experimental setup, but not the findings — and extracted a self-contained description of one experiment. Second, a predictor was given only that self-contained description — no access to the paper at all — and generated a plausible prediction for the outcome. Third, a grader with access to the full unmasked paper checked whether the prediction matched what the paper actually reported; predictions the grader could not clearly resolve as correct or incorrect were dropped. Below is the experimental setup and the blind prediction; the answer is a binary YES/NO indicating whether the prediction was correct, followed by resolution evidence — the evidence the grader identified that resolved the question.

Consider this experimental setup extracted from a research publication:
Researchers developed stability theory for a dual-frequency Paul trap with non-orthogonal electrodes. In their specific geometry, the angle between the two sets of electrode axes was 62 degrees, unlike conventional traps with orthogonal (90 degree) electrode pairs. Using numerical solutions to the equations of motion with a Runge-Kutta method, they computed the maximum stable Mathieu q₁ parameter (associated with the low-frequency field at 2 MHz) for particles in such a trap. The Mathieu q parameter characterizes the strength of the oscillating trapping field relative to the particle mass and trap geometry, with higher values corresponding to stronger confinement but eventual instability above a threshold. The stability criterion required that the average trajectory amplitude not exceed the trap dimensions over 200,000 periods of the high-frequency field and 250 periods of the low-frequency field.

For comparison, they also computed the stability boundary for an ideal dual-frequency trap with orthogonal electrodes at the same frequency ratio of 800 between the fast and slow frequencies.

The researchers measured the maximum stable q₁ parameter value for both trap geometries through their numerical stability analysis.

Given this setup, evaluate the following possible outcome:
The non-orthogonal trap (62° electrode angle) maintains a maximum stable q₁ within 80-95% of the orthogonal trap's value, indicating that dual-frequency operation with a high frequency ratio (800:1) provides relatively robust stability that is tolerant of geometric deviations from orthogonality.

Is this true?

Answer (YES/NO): NO